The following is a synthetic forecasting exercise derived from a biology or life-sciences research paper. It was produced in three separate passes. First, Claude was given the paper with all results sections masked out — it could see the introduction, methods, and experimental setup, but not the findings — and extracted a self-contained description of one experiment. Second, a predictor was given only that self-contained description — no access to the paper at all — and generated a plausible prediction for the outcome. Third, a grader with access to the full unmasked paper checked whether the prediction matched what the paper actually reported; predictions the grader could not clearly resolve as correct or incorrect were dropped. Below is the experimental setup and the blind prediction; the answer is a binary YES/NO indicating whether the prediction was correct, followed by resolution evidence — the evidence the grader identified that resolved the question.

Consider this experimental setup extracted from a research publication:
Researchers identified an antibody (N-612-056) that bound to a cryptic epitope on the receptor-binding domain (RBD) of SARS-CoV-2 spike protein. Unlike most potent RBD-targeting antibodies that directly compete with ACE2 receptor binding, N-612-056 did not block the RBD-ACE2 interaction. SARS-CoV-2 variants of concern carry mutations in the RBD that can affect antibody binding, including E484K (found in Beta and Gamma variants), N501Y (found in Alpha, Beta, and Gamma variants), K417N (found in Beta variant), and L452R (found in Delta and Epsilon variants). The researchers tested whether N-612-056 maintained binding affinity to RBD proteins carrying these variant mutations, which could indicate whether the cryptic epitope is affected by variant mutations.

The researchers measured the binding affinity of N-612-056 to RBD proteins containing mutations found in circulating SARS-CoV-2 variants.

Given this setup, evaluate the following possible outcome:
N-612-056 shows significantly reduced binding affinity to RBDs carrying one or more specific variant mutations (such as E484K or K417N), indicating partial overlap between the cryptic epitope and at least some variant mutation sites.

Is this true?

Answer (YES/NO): NO